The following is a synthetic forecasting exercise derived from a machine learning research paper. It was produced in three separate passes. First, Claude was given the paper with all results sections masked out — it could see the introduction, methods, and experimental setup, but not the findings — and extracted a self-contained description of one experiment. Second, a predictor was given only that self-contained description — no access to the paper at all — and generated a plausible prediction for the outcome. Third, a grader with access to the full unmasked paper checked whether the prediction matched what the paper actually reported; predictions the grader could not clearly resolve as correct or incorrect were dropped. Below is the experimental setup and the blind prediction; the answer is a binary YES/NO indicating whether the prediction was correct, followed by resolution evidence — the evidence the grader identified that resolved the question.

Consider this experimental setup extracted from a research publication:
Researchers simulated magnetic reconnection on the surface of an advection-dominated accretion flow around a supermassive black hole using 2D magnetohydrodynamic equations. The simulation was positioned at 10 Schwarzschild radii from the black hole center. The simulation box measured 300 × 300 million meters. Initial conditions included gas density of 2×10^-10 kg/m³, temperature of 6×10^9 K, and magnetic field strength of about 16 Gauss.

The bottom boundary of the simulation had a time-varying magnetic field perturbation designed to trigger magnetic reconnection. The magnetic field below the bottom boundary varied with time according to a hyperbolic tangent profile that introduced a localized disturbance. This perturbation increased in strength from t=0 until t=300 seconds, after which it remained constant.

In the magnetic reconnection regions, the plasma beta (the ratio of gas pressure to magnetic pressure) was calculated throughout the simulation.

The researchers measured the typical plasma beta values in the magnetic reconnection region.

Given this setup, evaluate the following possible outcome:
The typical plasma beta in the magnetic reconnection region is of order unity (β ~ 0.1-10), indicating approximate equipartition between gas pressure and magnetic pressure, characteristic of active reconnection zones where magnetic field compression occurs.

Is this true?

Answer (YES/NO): YES